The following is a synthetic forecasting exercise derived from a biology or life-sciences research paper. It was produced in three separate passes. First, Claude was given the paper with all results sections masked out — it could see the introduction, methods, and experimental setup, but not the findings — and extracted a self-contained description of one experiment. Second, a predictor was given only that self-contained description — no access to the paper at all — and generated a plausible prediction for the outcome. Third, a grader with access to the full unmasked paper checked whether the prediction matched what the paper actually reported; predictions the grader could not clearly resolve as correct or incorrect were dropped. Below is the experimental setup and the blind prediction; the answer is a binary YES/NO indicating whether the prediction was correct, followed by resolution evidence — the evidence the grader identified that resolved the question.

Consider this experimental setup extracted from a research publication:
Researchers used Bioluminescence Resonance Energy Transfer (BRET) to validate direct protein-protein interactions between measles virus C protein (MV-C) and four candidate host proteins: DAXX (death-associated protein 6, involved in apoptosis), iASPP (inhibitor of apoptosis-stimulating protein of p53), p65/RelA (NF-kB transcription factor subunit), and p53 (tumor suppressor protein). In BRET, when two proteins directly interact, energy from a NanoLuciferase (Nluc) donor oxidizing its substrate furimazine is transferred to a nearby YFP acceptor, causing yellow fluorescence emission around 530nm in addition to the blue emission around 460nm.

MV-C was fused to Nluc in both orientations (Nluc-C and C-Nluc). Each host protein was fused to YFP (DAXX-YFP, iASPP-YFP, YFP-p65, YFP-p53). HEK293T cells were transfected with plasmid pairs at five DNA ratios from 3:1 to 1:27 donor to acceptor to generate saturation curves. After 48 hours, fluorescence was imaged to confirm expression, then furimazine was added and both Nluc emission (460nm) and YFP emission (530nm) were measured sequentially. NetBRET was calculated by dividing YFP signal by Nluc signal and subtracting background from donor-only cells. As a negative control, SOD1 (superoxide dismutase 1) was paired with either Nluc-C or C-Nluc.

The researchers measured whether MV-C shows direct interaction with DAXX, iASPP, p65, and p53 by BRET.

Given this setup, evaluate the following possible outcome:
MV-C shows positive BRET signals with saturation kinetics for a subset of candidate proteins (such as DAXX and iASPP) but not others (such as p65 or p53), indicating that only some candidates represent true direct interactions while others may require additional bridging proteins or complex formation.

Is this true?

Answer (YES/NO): NO